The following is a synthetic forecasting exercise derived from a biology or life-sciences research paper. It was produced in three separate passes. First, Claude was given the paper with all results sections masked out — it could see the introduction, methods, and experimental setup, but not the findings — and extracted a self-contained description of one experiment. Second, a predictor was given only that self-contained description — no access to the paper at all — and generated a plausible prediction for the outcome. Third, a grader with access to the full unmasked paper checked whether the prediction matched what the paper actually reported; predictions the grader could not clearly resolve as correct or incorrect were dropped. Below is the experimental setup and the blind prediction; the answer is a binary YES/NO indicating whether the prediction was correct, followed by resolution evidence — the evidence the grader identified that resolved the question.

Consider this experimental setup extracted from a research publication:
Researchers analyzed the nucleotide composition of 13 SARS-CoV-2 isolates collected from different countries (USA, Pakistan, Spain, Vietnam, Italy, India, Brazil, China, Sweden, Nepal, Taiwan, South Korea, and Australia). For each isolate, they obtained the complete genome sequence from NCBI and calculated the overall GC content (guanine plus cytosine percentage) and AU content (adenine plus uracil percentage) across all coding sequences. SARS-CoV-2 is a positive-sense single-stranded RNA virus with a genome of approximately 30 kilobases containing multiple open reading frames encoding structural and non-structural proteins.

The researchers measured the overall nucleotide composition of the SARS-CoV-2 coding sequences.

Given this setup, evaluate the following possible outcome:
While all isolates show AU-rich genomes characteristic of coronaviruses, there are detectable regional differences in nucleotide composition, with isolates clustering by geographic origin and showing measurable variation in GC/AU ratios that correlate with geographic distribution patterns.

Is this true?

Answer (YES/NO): NO